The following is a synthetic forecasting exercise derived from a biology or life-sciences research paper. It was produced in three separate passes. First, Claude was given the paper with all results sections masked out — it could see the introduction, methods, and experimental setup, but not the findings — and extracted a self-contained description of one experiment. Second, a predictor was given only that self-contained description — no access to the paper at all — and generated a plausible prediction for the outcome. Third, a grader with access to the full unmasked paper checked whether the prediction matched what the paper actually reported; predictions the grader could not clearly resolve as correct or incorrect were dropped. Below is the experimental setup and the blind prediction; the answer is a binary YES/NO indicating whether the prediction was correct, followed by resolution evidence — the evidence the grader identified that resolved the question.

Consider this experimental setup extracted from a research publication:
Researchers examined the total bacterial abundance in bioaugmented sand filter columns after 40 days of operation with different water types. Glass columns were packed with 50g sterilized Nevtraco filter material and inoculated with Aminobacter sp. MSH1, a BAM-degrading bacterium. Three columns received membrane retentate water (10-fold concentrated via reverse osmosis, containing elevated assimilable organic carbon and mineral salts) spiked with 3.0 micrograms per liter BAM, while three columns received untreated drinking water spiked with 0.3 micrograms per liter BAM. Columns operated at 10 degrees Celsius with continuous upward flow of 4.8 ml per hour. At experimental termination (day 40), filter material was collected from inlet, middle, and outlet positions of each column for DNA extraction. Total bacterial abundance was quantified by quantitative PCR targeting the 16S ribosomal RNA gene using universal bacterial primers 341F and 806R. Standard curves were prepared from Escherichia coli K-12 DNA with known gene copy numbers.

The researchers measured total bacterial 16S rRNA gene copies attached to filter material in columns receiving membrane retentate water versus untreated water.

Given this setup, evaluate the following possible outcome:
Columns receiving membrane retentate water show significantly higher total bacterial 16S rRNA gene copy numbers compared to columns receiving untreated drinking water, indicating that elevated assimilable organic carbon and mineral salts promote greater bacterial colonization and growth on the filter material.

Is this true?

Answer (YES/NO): NO